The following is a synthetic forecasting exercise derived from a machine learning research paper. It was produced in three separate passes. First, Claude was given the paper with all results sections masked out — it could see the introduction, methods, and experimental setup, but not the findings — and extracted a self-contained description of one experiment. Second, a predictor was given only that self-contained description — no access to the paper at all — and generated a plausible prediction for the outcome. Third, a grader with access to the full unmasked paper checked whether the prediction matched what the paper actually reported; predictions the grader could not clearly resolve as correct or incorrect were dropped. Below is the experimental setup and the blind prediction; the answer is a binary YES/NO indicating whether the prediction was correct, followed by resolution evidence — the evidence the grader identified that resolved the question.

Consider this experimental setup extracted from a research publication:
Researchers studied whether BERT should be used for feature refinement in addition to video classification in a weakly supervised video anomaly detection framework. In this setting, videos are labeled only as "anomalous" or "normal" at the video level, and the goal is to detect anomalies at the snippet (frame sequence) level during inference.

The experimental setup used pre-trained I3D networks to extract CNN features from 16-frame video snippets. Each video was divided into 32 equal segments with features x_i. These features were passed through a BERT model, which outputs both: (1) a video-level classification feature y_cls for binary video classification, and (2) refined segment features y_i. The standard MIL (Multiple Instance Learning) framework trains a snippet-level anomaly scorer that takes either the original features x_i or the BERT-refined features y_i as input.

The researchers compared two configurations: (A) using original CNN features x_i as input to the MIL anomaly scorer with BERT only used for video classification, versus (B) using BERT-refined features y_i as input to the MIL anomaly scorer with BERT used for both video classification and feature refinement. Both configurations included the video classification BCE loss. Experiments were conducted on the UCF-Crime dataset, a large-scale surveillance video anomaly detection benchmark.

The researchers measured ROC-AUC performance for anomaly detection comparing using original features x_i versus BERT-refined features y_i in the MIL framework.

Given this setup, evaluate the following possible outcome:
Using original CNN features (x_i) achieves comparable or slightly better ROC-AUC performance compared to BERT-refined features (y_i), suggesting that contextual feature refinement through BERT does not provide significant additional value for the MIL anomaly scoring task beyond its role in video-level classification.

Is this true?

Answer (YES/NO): NO